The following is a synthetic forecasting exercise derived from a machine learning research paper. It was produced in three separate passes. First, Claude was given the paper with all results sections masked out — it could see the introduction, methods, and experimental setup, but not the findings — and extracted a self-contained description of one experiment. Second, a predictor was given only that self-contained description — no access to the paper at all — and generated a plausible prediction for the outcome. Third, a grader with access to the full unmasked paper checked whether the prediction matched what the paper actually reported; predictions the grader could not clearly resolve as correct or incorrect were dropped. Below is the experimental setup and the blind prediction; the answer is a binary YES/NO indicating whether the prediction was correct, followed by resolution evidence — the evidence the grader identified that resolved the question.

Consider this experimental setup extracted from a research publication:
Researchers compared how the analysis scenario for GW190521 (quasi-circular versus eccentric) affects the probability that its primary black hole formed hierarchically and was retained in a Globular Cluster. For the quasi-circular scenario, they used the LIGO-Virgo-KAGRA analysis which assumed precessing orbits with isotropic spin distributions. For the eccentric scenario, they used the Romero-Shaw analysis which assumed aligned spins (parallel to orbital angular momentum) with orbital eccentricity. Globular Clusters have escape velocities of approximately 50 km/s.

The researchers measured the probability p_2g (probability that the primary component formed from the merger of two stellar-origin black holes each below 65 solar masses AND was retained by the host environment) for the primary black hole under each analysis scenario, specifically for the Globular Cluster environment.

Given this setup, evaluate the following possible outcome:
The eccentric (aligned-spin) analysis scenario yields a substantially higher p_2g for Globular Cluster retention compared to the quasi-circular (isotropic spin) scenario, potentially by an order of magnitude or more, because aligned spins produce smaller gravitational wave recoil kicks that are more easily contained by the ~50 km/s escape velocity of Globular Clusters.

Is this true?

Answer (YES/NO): NO